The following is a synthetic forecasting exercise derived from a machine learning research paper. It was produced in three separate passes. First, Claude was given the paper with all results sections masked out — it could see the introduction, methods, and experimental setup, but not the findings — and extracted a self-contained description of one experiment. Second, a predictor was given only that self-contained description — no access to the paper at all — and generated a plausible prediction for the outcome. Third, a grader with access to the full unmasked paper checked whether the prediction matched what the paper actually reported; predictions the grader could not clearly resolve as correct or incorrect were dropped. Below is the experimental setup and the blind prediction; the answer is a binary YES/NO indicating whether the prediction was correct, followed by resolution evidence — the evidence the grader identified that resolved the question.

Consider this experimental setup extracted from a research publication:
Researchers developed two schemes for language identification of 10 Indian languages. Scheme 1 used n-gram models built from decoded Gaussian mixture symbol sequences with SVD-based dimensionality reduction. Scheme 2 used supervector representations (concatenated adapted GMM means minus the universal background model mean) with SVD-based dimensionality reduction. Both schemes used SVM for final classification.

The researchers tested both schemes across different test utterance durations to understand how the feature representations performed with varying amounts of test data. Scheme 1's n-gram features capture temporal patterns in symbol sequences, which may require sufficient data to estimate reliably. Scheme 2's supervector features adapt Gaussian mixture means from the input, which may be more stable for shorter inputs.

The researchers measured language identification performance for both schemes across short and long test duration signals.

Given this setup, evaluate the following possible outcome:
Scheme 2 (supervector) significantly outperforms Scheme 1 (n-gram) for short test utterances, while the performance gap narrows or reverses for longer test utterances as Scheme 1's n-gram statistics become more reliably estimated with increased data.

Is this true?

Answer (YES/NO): YES